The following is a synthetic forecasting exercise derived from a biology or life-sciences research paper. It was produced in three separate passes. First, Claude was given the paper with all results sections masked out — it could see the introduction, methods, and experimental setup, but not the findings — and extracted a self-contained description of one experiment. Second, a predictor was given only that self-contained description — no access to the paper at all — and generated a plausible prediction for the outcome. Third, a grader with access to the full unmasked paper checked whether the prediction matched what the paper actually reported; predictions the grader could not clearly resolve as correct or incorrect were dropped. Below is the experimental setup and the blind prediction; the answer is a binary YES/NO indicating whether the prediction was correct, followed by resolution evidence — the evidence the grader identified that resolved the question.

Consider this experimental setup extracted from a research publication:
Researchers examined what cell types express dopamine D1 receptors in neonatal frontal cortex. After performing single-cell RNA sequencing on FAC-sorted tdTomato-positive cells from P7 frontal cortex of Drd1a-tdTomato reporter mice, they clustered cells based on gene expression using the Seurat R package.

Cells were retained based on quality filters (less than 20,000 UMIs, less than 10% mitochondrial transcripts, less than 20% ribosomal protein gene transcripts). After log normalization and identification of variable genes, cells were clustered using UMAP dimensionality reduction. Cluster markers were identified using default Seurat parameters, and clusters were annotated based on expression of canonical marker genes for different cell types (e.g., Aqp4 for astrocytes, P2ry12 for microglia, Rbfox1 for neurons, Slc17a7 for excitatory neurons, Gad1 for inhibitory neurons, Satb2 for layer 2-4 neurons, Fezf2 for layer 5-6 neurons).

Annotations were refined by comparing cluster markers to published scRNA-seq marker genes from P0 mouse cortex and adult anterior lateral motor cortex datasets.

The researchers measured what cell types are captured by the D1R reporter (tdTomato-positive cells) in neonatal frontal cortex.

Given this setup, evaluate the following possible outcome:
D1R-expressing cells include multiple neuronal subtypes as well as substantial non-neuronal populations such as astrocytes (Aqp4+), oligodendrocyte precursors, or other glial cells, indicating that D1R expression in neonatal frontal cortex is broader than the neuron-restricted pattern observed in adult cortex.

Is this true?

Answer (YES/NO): YES